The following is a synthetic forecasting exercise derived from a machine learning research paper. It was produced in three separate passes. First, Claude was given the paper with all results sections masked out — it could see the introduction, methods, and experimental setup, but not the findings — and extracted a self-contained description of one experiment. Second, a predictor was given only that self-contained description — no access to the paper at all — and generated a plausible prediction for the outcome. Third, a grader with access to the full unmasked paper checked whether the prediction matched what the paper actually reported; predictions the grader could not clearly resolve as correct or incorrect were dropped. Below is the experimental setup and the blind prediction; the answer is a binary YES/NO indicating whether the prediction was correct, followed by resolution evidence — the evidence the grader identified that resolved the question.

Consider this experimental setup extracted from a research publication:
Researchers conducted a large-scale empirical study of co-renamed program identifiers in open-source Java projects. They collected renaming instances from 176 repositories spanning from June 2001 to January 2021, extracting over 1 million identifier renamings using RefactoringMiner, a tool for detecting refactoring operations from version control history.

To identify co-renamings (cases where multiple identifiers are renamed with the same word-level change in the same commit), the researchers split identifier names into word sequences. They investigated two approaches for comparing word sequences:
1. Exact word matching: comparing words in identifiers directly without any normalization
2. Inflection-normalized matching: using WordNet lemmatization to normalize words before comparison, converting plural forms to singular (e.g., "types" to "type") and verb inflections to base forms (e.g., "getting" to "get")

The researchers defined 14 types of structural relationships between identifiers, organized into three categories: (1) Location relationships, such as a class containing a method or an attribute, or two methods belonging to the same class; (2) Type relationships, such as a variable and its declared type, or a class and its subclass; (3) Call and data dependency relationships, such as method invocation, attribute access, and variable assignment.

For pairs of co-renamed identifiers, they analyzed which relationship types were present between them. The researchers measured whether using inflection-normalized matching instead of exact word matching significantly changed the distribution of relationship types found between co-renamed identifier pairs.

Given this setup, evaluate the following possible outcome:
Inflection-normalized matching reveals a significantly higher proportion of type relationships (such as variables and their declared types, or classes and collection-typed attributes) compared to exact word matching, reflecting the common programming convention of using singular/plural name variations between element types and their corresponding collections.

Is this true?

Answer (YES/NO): NO